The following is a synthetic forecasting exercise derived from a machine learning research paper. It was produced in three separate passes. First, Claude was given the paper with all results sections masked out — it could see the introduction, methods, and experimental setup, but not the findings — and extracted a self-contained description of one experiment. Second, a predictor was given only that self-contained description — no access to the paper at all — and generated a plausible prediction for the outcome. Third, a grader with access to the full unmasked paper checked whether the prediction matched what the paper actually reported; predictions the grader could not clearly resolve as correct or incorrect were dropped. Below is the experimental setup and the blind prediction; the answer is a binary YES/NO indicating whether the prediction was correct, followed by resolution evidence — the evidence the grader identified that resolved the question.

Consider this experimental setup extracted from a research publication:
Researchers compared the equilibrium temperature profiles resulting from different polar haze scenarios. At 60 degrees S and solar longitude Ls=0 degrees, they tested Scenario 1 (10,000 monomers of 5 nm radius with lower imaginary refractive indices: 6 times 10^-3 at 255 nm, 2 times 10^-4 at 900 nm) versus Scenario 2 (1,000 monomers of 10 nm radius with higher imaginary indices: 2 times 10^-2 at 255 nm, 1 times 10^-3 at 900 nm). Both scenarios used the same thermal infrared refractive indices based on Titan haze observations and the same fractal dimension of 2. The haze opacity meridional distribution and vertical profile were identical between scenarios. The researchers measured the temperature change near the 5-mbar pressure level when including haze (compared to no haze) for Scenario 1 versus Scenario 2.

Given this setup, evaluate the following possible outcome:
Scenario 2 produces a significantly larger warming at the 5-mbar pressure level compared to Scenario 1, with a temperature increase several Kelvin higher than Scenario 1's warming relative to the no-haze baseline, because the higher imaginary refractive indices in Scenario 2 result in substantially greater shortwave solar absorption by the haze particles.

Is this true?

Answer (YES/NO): NO